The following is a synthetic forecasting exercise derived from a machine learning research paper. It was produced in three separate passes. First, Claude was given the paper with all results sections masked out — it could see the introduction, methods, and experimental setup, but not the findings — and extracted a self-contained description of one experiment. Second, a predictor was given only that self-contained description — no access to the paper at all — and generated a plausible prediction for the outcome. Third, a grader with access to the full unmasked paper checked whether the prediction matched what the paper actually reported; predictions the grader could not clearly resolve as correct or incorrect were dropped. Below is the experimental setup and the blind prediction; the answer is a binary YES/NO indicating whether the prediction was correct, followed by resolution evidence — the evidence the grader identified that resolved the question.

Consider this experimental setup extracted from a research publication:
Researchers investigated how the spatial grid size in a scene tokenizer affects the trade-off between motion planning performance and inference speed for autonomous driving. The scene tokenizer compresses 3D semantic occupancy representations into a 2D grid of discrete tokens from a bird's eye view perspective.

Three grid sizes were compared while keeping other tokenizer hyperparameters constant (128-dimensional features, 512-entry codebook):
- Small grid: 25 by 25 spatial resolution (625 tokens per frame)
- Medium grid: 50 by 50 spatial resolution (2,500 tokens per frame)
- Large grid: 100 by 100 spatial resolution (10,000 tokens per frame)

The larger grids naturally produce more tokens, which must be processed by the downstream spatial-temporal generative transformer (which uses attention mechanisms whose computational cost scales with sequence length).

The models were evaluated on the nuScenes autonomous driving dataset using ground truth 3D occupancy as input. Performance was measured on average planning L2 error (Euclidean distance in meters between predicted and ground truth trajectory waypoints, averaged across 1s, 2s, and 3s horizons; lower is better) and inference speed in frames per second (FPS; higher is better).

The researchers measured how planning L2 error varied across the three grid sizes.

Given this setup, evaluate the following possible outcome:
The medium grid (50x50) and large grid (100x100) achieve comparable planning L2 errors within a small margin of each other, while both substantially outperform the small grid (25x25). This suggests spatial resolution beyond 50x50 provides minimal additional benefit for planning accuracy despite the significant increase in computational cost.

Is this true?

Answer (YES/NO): NO